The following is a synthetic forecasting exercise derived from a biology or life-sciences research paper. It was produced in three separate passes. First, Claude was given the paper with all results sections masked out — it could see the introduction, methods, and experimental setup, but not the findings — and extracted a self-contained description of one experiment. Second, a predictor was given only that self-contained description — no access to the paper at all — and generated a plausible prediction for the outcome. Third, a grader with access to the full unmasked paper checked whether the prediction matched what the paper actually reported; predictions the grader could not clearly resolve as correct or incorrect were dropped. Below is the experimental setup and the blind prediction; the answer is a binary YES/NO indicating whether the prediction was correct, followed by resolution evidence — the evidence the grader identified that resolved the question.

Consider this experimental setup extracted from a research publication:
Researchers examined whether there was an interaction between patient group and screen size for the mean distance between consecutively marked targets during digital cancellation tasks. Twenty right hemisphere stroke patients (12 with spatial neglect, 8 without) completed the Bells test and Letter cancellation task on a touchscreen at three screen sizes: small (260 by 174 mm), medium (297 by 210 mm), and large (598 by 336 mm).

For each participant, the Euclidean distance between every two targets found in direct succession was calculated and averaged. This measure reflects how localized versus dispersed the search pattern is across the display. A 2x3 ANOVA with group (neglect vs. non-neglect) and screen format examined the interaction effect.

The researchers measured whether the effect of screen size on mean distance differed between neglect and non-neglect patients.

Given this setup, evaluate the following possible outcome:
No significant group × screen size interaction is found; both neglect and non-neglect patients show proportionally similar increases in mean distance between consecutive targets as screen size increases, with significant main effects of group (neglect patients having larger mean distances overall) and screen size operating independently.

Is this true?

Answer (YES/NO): NO